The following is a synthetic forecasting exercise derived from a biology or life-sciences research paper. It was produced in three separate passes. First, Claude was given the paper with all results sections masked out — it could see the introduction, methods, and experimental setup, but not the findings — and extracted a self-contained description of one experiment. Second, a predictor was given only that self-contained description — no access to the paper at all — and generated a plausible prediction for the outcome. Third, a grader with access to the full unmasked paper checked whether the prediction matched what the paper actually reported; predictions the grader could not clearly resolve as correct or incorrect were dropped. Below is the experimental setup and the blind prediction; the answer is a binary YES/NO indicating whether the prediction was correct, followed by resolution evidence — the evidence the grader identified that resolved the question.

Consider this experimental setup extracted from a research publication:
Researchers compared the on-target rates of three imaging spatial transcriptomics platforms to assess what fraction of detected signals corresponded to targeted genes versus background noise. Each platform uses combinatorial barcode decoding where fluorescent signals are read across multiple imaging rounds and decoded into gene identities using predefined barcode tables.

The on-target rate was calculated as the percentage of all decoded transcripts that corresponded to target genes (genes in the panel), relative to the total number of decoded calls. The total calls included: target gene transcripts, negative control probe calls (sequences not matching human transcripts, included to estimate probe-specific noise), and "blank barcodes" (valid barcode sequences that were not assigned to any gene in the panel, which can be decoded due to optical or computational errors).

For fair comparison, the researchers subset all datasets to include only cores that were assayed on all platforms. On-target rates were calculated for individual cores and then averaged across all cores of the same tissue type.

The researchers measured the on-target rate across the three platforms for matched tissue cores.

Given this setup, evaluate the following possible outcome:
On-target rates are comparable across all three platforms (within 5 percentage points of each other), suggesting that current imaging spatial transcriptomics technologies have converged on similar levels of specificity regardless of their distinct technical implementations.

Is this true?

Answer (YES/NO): NO